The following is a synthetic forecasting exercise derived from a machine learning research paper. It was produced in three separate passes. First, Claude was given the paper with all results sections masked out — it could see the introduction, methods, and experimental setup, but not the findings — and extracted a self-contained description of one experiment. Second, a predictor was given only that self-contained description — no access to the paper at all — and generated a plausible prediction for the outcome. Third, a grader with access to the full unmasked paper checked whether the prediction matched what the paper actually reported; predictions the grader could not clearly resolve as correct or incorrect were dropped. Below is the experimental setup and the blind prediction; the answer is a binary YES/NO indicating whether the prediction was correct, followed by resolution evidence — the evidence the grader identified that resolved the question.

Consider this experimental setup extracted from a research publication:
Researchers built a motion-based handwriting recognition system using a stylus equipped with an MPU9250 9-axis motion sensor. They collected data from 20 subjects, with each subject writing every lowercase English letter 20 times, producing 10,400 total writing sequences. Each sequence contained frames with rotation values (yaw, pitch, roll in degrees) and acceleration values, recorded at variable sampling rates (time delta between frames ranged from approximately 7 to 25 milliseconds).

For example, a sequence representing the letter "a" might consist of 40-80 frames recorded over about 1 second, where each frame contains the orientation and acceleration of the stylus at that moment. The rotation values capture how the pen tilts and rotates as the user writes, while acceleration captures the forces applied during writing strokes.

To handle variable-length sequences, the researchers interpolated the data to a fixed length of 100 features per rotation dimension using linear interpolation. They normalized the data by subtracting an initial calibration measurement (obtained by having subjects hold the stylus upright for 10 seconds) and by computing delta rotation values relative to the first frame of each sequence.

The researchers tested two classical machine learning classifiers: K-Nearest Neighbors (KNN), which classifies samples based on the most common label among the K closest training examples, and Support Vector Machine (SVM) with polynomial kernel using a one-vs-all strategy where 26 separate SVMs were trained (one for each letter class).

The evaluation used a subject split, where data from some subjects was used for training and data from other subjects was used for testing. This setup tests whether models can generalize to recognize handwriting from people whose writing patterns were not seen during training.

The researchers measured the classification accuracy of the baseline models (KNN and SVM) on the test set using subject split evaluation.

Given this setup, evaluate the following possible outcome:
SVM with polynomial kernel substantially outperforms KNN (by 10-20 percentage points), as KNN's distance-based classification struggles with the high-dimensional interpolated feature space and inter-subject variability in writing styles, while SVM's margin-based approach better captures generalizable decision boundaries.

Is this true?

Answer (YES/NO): NO